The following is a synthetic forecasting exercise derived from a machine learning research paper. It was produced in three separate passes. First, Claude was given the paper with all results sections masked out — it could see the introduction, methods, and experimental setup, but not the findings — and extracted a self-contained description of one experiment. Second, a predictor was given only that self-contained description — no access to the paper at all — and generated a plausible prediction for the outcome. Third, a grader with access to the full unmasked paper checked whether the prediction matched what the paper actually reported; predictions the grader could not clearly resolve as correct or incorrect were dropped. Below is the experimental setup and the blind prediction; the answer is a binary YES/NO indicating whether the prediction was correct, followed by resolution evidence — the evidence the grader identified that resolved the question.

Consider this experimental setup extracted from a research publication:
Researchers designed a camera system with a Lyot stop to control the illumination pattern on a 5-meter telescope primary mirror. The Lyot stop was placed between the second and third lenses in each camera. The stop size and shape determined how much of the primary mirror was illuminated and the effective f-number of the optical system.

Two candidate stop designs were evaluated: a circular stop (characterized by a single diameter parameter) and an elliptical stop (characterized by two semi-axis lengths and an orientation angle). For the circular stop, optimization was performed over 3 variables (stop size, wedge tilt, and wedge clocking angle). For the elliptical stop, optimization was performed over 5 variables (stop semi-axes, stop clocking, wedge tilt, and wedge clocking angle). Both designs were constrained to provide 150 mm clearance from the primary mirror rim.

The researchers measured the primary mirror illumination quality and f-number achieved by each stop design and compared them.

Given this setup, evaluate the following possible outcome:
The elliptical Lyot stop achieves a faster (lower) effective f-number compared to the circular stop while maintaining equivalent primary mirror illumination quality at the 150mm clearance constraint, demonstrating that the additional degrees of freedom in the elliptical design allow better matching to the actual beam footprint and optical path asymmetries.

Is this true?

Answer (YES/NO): NO